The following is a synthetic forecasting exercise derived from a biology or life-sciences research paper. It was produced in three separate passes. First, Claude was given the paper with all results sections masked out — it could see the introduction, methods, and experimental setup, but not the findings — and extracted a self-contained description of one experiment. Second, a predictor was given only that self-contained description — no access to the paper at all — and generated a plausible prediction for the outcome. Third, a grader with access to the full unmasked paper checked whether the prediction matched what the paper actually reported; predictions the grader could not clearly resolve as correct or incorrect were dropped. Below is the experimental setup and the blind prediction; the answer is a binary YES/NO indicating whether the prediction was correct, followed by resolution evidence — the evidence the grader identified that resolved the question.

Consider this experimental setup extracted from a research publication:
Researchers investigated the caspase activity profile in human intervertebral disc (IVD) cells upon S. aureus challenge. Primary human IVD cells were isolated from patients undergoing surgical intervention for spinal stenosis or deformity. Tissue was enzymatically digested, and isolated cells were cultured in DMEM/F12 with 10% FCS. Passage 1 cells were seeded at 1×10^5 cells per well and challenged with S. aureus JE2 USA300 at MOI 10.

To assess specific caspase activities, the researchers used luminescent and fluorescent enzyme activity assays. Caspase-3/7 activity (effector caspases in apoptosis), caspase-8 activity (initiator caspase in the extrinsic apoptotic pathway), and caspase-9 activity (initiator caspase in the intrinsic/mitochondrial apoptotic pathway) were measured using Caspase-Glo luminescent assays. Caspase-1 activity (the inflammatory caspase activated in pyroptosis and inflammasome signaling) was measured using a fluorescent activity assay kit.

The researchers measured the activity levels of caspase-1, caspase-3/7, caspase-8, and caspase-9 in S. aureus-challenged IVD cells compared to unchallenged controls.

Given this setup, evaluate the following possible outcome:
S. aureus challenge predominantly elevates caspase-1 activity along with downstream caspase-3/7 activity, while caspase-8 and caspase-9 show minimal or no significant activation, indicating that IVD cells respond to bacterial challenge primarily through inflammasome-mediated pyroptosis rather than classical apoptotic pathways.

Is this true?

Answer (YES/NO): NO